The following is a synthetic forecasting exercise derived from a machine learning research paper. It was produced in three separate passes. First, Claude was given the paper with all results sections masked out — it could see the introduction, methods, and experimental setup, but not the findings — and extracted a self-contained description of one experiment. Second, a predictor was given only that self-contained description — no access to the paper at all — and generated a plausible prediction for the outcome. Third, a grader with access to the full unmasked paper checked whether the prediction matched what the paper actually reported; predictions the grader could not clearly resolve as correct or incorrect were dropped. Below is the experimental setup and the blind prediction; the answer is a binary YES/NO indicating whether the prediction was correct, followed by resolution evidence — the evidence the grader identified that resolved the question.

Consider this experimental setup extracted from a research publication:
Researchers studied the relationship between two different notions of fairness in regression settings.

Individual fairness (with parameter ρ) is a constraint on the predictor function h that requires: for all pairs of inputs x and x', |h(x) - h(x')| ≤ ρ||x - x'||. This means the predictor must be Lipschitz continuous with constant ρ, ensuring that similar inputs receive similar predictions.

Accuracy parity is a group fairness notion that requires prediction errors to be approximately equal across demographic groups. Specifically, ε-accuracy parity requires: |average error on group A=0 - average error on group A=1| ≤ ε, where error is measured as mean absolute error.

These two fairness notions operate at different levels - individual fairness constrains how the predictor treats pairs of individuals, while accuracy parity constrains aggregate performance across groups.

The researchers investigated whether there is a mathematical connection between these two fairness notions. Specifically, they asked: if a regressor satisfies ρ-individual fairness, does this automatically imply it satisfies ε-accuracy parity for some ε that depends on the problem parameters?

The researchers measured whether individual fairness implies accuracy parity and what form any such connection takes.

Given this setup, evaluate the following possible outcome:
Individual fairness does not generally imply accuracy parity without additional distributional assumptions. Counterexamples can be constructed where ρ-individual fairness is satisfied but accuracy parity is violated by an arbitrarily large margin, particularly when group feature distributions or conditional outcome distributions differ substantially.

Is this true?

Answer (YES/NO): NO